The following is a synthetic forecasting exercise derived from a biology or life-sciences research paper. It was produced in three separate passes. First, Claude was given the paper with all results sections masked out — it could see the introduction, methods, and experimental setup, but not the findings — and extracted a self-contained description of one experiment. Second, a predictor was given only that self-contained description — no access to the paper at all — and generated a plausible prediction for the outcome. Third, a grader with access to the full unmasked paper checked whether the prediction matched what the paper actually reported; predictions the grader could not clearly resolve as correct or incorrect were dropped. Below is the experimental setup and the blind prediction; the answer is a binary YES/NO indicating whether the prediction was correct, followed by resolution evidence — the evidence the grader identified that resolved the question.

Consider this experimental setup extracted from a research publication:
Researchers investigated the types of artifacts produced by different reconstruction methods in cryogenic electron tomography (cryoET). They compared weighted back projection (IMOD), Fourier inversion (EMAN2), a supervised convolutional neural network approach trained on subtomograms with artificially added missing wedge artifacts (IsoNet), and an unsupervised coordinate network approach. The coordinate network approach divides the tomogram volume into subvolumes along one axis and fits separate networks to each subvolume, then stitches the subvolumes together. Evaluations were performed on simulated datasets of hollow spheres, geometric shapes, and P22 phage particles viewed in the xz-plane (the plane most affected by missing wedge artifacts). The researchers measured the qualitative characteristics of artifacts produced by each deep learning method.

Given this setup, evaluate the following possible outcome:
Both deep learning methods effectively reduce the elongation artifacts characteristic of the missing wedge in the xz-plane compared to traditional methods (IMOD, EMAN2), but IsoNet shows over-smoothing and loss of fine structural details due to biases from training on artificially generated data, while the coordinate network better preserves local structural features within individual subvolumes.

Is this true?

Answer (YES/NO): NO